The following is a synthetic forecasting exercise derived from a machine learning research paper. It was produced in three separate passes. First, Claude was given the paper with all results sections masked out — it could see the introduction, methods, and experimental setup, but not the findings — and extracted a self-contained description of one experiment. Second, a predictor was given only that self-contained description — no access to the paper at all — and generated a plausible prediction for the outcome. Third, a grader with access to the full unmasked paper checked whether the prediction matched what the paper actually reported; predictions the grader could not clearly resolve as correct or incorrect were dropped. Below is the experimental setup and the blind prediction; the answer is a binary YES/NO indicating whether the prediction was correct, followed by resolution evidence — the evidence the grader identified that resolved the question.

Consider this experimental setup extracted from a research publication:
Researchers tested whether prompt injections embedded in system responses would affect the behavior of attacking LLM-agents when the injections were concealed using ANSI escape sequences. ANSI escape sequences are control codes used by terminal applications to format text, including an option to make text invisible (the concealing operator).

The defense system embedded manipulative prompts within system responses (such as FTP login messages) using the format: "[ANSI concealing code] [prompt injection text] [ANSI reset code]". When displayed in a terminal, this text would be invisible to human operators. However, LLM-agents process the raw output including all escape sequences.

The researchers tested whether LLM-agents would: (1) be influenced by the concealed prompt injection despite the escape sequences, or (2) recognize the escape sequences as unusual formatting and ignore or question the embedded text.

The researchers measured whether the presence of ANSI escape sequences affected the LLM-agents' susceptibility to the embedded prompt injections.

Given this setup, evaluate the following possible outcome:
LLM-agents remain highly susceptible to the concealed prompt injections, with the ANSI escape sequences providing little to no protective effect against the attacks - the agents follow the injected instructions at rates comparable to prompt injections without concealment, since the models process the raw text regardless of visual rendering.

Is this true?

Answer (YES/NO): YES